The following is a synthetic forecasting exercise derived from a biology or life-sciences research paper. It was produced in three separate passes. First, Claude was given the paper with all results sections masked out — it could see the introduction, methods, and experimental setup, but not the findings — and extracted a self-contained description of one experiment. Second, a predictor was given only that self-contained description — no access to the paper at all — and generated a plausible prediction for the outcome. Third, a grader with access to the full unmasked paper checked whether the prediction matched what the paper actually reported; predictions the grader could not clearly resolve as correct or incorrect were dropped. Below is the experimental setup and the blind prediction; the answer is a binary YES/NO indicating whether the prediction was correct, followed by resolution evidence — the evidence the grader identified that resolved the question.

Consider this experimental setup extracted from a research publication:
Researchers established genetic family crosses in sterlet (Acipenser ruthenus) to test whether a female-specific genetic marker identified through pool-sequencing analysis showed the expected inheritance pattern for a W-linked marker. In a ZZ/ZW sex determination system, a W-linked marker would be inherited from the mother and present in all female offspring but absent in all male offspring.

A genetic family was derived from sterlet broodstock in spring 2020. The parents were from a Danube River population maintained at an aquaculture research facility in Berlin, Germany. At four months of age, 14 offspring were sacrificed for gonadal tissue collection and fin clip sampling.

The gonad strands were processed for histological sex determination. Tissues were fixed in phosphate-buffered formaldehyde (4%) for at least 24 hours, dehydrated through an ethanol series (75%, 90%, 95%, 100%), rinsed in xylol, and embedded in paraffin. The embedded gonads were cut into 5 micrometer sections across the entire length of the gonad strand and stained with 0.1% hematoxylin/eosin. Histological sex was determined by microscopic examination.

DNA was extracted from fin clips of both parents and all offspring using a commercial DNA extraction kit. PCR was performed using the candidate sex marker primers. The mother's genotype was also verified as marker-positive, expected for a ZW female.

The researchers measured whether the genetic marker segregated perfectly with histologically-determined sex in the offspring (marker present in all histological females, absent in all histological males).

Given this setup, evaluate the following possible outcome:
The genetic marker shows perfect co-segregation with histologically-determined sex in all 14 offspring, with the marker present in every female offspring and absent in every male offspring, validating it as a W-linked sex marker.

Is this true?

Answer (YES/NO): YES